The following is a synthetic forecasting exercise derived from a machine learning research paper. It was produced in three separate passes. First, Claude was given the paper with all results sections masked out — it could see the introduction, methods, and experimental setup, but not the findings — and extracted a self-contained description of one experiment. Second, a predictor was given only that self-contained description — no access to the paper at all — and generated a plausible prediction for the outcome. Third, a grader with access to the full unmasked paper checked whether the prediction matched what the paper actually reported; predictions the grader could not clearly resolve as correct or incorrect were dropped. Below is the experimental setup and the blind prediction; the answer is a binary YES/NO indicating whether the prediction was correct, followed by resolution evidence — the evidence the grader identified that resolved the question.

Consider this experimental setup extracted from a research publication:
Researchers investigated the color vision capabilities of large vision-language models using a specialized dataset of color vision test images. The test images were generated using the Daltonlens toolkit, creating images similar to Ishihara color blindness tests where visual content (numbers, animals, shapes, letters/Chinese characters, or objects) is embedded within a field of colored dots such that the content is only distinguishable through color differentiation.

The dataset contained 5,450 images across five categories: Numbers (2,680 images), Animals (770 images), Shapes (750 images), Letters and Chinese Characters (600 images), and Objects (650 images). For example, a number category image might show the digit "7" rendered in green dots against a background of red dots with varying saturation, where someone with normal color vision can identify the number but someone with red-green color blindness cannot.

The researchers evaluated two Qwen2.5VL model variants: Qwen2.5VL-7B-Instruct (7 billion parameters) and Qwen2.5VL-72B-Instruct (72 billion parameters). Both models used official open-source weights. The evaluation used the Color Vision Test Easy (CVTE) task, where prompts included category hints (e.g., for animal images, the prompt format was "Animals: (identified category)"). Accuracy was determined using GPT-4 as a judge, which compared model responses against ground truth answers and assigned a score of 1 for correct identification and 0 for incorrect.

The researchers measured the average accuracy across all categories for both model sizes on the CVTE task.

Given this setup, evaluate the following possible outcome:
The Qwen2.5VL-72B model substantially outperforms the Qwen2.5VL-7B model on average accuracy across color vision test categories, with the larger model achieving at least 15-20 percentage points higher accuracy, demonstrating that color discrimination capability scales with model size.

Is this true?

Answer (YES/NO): NO